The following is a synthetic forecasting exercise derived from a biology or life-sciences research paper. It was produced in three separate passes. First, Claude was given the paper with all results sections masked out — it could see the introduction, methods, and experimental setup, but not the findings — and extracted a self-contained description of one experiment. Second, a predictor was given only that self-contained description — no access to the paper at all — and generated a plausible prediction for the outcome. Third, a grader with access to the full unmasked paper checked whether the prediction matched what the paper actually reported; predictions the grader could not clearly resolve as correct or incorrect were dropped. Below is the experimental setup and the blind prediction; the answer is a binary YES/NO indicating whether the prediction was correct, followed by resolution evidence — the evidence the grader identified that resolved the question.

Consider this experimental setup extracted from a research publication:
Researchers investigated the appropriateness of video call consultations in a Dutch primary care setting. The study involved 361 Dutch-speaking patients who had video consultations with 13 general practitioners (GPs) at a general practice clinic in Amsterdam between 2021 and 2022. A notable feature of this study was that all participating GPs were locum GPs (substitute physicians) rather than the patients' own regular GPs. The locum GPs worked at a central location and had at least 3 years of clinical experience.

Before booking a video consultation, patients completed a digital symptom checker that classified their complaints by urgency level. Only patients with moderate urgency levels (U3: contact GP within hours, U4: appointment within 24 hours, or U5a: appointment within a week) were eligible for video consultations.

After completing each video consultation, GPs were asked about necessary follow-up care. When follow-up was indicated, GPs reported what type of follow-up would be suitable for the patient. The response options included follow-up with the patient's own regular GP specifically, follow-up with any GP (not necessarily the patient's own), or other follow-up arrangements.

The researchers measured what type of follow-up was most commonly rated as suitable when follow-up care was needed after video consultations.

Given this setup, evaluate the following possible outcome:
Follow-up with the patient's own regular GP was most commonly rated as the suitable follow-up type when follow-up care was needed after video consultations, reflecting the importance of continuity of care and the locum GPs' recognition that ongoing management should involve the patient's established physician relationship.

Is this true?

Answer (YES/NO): NO